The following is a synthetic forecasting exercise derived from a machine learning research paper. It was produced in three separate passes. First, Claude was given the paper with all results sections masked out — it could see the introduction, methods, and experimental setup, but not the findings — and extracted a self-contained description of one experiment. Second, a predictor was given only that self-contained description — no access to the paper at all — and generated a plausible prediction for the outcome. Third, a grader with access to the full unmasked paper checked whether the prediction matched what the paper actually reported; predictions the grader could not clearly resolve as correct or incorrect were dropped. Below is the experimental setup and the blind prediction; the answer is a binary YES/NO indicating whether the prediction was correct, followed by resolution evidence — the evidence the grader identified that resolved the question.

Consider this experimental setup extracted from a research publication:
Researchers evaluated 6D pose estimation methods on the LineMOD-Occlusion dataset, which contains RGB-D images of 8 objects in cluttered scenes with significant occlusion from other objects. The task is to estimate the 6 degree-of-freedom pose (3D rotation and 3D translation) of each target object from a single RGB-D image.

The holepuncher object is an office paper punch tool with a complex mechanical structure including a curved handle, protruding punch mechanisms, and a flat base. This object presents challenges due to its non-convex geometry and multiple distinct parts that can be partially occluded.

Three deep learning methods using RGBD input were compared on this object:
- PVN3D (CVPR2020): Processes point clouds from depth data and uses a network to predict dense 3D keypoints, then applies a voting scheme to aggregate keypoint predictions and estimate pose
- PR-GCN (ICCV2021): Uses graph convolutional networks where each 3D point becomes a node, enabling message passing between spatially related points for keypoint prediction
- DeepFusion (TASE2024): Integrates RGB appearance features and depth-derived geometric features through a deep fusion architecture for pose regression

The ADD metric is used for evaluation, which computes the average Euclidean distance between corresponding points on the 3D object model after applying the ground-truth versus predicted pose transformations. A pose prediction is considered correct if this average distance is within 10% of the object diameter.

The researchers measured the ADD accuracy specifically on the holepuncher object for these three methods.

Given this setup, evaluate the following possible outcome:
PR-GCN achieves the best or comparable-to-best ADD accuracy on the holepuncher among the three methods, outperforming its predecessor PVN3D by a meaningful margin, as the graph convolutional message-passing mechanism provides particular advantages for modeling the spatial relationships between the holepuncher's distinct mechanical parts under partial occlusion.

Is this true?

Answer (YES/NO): YES